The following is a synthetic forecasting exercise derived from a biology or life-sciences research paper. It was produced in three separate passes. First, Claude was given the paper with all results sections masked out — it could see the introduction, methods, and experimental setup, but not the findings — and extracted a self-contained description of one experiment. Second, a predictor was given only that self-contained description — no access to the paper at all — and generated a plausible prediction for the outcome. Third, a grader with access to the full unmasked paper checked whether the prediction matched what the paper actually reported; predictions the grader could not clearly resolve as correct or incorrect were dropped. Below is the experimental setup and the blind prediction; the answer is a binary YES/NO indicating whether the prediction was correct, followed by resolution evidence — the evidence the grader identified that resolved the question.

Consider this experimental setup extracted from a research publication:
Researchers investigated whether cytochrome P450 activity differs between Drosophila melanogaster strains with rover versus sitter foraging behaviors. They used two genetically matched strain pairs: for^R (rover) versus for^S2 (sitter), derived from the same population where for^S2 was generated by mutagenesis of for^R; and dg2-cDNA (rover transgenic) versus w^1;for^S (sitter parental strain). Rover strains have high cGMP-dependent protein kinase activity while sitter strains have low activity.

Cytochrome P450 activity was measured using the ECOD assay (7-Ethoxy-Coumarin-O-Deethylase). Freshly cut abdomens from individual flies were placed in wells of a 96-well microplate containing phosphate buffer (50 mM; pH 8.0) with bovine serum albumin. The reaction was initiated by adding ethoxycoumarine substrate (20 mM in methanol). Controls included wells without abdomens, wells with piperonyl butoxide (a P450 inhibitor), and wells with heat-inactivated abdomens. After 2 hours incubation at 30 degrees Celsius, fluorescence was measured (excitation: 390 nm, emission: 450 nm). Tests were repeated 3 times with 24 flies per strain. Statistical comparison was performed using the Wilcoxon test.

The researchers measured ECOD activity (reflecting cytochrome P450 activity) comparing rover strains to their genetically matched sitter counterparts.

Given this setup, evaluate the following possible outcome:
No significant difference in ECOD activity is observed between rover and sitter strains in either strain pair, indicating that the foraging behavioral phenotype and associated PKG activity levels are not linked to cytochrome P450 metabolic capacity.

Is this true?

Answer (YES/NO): NO